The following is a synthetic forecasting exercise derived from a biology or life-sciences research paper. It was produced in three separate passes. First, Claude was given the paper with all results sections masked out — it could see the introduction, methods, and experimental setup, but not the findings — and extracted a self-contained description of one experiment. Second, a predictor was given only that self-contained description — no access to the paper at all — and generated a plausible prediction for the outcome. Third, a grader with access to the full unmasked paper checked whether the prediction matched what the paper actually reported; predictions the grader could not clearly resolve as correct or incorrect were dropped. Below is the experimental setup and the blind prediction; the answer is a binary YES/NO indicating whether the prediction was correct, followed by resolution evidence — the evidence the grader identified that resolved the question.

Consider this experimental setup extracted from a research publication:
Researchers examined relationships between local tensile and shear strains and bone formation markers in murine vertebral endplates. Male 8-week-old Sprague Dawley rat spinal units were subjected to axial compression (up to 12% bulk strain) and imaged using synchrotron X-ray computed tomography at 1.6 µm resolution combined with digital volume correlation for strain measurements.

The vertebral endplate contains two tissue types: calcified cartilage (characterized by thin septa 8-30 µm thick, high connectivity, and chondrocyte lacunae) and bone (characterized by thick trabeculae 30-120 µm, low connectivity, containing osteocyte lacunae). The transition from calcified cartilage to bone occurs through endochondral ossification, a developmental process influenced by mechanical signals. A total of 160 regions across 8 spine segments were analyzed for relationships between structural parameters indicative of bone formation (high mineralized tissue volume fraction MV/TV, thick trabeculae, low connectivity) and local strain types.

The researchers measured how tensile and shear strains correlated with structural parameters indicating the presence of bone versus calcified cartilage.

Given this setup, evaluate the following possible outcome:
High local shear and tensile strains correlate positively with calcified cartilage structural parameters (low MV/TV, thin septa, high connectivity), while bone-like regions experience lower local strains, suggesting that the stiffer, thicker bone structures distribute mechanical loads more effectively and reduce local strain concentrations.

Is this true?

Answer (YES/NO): NO